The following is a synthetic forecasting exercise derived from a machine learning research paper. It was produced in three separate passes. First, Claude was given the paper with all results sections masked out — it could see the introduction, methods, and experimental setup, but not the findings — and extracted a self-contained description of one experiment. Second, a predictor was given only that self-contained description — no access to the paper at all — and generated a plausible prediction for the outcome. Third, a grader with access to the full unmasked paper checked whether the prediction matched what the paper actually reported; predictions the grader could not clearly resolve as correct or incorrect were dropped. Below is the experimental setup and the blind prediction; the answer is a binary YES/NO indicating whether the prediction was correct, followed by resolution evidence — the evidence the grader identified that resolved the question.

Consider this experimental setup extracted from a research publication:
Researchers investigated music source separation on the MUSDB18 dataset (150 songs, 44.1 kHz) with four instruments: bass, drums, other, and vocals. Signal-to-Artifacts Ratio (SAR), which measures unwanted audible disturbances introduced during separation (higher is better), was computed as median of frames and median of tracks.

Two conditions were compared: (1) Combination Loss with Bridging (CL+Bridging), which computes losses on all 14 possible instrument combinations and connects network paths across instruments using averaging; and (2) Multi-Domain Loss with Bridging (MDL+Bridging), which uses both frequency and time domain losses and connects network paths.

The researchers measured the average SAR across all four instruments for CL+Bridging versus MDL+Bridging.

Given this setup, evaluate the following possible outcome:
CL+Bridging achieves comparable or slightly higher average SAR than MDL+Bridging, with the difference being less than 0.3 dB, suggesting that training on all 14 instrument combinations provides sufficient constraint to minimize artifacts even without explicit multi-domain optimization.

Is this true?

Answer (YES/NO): YES